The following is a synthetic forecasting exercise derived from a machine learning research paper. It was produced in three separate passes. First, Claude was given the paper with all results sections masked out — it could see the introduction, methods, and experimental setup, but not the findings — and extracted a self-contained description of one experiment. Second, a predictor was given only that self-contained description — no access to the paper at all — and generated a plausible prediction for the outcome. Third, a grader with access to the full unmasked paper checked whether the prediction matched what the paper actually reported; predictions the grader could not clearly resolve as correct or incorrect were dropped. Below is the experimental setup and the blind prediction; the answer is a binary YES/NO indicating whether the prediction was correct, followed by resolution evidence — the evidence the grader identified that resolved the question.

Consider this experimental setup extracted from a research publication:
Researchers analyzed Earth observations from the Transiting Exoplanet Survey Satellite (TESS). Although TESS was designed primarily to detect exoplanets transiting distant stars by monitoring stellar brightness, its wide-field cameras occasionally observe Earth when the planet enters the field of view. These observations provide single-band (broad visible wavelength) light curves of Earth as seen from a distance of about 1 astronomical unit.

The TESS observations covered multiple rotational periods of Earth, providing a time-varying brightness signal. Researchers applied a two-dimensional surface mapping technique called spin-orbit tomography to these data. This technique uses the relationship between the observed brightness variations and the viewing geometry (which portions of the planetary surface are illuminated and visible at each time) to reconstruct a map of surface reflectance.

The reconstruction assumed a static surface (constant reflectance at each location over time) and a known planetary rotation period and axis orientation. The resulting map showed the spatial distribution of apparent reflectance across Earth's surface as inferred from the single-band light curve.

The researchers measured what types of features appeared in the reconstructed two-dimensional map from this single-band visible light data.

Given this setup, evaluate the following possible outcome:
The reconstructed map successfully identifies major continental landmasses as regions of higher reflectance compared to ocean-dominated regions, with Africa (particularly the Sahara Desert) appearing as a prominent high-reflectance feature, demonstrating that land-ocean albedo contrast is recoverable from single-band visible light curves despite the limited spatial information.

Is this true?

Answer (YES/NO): NO